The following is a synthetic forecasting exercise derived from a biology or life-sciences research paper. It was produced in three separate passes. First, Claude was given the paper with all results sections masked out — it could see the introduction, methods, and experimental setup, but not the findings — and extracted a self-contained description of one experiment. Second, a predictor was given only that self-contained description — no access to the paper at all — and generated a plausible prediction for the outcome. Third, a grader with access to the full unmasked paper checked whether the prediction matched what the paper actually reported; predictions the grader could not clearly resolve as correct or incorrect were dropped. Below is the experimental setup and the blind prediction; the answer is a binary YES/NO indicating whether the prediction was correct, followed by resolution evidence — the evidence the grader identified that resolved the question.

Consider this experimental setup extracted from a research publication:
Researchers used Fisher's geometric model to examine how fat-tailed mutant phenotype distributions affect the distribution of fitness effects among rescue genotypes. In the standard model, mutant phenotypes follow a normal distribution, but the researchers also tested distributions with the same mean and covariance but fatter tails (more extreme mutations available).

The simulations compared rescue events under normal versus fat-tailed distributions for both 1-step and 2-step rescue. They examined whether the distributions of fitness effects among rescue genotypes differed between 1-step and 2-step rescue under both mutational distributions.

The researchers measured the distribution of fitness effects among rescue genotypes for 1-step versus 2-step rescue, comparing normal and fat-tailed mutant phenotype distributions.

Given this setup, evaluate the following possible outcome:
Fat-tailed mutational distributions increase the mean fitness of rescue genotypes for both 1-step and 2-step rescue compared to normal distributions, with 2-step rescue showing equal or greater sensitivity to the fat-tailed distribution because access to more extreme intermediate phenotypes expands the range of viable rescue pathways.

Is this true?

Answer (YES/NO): NO